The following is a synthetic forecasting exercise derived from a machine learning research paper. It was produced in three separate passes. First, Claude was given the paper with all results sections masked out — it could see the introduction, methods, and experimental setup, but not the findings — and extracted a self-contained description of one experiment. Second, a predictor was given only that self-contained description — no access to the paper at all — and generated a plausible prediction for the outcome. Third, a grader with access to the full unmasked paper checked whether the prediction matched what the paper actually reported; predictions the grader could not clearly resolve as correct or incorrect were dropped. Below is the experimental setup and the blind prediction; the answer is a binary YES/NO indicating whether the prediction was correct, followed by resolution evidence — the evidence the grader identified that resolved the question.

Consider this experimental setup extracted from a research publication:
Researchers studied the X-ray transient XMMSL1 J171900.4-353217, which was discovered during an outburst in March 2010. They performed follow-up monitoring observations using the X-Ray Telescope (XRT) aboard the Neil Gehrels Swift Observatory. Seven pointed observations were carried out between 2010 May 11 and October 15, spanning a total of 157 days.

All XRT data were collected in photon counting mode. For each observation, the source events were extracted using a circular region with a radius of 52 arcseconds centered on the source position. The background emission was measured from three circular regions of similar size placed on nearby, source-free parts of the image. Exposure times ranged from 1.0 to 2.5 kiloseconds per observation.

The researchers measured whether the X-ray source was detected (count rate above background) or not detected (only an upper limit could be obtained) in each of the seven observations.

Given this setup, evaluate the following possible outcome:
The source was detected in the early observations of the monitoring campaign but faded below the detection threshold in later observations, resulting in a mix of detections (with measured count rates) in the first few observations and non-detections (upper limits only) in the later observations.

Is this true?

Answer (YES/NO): NO